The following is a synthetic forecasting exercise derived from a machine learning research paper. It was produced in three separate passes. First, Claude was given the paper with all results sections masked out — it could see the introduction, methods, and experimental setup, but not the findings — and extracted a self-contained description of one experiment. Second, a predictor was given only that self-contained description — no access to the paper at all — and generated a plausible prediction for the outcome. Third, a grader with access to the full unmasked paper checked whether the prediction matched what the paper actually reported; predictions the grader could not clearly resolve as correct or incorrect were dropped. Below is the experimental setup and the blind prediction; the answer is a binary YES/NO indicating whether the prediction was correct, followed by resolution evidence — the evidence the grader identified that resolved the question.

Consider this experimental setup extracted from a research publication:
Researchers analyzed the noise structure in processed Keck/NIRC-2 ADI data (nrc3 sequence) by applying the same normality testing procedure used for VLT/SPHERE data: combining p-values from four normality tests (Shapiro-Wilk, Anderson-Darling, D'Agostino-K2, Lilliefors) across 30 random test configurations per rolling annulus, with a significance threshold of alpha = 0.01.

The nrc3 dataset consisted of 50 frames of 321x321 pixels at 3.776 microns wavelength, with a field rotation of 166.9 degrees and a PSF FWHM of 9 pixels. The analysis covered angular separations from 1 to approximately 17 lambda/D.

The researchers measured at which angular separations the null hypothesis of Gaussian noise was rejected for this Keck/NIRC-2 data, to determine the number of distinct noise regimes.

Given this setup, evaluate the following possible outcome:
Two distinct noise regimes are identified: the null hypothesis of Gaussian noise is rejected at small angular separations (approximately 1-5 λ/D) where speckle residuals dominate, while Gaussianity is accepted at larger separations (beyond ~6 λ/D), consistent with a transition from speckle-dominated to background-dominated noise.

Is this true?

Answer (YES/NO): NO